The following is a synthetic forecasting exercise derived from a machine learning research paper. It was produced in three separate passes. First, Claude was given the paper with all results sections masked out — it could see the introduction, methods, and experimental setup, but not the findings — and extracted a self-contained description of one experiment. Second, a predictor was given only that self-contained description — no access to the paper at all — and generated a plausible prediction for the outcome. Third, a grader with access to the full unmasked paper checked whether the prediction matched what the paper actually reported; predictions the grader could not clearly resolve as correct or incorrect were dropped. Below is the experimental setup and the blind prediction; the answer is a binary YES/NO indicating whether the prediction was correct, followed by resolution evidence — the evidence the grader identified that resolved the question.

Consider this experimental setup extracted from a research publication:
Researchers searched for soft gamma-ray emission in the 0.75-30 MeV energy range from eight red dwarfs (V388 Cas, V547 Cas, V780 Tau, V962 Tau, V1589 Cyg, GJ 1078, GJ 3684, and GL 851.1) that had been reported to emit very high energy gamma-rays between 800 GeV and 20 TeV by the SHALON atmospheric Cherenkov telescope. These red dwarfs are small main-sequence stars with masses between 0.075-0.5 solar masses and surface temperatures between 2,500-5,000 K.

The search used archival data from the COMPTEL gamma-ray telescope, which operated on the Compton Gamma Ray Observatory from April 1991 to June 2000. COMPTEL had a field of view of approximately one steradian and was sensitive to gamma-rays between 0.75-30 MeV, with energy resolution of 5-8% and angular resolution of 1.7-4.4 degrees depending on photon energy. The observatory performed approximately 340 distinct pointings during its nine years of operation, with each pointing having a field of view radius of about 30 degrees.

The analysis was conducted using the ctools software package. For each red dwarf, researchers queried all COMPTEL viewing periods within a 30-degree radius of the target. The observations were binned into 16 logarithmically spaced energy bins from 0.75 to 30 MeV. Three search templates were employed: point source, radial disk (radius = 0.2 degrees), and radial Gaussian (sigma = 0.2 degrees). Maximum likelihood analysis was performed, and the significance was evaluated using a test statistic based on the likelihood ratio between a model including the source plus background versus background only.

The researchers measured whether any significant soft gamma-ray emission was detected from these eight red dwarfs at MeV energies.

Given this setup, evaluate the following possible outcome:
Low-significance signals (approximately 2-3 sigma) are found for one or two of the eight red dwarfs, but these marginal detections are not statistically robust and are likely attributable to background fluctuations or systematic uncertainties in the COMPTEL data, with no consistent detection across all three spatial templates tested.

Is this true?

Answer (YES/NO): NO